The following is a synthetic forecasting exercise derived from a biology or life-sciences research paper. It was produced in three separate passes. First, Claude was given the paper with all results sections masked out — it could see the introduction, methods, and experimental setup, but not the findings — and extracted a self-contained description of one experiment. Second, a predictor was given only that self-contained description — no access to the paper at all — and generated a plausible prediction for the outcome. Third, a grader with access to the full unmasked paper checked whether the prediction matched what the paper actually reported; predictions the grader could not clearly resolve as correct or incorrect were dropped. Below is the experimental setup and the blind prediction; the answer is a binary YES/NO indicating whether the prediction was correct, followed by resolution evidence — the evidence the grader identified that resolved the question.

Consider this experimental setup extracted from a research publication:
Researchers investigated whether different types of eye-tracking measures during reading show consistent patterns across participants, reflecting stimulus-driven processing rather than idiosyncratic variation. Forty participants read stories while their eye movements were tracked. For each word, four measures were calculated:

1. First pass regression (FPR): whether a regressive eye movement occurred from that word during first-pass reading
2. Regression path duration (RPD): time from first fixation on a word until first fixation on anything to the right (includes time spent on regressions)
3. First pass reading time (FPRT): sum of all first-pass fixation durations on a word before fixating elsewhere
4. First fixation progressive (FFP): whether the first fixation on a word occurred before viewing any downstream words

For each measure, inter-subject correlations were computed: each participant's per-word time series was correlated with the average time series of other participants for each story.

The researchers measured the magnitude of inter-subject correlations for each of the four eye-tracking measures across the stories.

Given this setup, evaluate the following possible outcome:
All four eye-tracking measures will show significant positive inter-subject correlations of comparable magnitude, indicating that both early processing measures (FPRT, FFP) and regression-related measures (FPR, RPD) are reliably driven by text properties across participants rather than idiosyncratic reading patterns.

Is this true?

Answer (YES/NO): NO